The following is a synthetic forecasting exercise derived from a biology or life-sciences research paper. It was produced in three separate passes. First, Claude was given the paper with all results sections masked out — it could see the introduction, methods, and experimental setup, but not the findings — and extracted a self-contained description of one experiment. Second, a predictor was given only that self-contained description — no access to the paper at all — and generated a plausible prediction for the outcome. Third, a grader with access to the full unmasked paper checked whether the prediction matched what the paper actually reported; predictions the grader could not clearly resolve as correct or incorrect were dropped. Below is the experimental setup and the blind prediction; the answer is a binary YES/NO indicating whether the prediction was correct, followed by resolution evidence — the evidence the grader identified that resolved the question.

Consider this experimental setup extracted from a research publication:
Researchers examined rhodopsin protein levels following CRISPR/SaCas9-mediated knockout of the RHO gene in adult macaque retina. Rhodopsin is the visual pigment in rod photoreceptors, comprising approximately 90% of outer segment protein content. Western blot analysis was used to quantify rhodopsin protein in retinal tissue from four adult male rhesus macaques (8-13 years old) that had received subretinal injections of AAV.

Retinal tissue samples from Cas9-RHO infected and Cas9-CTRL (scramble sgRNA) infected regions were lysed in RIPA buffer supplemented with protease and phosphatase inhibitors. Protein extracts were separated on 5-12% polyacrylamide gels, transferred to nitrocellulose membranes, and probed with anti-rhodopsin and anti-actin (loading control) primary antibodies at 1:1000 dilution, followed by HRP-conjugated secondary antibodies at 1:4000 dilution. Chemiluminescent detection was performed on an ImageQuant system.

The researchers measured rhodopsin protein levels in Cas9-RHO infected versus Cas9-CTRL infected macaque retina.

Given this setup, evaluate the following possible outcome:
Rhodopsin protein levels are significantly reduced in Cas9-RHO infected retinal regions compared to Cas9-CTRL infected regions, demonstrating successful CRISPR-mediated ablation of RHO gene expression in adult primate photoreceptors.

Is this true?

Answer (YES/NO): YES